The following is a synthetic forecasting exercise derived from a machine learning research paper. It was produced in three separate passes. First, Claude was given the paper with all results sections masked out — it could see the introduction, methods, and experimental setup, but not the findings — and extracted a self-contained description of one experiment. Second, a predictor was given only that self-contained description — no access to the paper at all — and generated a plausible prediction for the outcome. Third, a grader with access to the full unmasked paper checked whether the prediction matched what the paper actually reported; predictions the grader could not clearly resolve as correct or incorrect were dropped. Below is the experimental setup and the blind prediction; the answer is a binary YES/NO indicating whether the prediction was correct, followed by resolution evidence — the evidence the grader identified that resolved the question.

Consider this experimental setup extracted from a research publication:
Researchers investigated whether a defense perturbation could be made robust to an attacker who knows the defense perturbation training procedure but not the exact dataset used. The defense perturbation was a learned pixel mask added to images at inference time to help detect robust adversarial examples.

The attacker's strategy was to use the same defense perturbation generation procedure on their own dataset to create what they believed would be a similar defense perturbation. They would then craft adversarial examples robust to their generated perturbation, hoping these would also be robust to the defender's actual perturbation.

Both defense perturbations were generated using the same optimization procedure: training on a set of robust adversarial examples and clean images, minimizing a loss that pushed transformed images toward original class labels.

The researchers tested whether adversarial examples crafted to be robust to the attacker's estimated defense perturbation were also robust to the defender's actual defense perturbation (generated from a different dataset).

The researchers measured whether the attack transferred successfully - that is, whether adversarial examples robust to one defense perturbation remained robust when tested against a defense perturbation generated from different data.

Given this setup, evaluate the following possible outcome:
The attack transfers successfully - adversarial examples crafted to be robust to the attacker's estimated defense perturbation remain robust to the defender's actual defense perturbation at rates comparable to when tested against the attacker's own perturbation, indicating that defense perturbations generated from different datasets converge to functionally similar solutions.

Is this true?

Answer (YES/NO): NO